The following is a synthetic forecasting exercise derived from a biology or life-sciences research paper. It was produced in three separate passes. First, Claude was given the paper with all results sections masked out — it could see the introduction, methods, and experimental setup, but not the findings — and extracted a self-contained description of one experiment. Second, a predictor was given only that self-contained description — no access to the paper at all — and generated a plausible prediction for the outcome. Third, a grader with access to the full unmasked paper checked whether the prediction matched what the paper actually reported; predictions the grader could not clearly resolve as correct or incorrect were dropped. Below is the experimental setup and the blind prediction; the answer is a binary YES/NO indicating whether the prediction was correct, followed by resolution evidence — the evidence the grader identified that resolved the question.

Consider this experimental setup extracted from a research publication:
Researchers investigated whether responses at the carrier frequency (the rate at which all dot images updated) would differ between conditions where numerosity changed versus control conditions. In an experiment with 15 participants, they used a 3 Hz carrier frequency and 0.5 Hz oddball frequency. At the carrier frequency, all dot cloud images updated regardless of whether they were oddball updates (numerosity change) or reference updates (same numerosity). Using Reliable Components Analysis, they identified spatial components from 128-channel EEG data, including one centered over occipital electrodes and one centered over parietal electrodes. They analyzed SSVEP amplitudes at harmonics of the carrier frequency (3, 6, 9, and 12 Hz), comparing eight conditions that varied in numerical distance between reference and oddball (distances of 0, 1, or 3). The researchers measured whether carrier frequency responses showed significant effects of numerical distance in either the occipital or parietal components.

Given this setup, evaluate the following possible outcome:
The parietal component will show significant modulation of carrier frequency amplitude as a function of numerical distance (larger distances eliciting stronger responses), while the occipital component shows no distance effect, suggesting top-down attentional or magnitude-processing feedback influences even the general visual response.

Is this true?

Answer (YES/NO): NO